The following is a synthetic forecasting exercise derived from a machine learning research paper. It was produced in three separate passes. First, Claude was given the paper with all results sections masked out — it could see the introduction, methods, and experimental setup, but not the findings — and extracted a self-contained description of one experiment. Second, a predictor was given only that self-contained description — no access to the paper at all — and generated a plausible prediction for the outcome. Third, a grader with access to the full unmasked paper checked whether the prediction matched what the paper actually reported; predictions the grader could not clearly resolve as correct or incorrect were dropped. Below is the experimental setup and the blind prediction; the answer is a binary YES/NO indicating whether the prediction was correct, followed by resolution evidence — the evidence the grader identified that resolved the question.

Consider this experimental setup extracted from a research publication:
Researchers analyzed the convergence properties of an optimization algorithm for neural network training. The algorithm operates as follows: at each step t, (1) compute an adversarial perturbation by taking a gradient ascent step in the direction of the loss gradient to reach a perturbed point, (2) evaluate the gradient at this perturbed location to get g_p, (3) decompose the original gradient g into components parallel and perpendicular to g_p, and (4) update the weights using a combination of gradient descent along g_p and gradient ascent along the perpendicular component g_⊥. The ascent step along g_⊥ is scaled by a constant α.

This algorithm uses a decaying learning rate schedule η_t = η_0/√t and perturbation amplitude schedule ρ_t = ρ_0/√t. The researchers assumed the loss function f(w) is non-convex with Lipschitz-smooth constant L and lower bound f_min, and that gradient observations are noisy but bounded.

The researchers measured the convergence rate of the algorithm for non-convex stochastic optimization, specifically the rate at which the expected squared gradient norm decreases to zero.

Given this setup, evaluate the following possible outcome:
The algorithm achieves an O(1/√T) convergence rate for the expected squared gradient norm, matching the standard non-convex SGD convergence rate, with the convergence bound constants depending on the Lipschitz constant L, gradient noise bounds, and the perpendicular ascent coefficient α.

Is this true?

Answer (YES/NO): NO